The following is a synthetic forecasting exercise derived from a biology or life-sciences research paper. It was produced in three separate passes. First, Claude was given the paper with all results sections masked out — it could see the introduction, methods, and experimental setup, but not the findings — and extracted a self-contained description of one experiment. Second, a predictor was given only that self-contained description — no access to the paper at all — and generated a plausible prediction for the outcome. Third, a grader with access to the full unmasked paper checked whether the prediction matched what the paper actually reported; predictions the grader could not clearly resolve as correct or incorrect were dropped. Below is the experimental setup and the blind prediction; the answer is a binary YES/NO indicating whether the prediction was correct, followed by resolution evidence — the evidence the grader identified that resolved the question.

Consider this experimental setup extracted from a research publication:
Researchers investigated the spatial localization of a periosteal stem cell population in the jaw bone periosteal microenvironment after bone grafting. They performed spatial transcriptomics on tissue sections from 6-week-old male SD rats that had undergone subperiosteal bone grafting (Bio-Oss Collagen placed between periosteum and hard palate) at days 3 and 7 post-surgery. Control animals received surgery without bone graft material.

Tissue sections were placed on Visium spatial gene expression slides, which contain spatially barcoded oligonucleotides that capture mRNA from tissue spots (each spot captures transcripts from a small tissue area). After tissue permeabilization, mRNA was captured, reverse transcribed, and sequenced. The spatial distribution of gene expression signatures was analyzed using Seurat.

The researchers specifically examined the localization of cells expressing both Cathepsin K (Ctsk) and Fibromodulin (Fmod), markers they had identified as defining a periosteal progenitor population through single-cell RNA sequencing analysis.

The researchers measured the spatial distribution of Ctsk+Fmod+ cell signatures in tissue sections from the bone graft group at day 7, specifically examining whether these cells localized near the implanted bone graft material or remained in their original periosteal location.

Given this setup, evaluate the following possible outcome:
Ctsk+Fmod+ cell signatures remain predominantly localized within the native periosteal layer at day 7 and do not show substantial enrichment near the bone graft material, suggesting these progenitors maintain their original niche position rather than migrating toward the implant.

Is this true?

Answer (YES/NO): NO